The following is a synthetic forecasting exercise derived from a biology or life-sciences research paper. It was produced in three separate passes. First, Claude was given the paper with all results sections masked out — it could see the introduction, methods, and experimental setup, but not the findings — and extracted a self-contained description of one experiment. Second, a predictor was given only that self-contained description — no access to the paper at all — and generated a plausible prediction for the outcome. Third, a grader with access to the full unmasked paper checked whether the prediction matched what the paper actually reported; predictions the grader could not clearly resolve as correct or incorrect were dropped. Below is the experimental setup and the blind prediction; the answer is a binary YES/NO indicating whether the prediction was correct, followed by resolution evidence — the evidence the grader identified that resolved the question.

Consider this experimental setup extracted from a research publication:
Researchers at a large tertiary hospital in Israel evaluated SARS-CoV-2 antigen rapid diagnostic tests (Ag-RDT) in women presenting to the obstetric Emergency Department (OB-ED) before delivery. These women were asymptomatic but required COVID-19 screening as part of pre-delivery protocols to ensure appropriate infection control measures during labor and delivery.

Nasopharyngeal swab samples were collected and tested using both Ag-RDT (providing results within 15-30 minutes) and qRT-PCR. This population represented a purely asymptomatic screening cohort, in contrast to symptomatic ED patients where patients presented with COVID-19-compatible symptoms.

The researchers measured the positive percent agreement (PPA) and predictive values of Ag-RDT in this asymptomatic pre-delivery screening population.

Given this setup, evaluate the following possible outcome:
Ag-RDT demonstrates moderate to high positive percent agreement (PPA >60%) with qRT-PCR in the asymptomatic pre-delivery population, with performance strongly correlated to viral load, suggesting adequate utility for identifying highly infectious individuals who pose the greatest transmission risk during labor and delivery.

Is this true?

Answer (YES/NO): YES